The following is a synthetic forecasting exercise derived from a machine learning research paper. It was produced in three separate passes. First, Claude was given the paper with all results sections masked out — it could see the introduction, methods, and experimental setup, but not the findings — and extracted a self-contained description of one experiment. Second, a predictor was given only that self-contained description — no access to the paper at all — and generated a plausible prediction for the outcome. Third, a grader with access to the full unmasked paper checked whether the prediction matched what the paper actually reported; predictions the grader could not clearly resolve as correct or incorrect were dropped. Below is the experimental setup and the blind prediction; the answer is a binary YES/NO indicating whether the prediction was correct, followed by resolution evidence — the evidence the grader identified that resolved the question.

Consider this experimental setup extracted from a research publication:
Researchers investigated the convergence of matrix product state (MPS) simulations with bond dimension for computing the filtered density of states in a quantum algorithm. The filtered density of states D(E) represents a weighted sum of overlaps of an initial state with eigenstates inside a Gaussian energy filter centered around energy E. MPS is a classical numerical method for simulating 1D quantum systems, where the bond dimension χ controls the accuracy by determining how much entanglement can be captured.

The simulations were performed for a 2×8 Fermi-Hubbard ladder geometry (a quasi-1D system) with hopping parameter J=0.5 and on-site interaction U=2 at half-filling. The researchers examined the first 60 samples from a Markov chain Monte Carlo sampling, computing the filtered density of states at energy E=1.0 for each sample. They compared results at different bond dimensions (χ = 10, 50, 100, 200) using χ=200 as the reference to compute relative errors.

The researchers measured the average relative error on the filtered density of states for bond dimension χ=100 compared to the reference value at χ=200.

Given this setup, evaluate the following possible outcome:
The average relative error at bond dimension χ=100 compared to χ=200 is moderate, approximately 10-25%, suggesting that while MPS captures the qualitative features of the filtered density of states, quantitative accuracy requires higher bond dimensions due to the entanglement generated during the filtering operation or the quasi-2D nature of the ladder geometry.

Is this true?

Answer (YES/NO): NO